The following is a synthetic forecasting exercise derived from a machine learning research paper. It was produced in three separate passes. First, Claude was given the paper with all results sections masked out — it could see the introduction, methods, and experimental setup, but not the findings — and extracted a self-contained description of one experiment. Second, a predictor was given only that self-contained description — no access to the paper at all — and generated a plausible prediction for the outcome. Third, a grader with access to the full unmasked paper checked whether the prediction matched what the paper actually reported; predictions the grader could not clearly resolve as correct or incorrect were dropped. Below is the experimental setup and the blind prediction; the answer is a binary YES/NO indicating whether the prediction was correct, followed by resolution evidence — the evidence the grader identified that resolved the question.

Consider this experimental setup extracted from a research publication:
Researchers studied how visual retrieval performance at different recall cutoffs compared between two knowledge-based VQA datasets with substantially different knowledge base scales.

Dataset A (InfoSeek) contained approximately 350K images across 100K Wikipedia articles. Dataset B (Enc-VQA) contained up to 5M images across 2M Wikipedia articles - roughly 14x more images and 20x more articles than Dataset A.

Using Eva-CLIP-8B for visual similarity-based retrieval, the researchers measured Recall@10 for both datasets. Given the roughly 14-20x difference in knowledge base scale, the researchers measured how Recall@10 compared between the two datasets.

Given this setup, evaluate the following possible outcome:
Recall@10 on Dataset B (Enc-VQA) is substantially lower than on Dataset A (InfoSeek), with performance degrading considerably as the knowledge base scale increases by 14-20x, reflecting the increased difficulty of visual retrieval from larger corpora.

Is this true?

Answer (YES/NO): YES